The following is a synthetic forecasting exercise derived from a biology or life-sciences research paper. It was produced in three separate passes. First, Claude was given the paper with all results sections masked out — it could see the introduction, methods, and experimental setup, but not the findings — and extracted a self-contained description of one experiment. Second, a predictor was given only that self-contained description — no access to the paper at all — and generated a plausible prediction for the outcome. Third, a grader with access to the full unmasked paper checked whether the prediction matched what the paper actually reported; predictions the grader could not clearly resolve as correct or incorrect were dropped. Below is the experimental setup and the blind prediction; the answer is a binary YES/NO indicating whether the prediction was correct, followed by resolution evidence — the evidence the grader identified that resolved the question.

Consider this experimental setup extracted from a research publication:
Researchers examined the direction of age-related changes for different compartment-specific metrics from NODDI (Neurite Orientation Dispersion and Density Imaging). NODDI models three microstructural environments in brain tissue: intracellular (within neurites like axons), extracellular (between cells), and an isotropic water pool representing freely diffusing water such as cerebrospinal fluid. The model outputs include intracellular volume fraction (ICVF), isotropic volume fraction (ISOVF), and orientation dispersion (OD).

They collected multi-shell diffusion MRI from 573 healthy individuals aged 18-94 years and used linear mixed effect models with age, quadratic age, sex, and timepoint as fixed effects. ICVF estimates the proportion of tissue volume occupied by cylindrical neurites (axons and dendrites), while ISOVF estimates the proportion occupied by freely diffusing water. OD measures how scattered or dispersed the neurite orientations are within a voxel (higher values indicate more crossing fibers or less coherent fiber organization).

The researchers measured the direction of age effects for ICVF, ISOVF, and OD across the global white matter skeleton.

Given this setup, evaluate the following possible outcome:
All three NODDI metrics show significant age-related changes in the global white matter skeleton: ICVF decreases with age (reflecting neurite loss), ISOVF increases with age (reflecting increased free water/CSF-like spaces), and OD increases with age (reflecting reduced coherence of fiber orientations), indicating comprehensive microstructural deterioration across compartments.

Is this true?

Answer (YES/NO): NO